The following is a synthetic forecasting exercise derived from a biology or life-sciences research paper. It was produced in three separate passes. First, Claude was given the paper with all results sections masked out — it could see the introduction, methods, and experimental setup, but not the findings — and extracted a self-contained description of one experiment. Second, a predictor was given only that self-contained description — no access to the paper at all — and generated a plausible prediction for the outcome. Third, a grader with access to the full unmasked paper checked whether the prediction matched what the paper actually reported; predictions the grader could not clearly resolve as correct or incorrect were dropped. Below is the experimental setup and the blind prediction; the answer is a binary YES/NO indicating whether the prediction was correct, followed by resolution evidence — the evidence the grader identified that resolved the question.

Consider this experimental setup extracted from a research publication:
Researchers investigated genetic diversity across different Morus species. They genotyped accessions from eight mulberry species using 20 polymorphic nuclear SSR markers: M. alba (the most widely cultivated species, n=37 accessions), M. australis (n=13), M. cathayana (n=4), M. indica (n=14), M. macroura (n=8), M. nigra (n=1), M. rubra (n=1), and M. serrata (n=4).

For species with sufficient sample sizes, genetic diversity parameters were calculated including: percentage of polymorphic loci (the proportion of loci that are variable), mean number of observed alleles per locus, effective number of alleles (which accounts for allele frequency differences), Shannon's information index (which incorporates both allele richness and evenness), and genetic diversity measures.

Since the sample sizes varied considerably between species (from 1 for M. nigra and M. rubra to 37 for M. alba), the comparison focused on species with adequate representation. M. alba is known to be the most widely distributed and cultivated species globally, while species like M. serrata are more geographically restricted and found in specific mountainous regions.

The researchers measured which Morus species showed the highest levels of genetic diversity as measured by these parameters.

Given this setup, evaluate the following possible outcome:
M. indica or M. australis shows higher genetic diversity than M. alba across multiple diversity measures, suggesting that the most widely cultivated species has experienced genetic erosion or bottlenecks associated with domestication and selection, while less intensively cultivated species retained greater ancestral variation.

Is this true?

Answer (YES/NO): NO